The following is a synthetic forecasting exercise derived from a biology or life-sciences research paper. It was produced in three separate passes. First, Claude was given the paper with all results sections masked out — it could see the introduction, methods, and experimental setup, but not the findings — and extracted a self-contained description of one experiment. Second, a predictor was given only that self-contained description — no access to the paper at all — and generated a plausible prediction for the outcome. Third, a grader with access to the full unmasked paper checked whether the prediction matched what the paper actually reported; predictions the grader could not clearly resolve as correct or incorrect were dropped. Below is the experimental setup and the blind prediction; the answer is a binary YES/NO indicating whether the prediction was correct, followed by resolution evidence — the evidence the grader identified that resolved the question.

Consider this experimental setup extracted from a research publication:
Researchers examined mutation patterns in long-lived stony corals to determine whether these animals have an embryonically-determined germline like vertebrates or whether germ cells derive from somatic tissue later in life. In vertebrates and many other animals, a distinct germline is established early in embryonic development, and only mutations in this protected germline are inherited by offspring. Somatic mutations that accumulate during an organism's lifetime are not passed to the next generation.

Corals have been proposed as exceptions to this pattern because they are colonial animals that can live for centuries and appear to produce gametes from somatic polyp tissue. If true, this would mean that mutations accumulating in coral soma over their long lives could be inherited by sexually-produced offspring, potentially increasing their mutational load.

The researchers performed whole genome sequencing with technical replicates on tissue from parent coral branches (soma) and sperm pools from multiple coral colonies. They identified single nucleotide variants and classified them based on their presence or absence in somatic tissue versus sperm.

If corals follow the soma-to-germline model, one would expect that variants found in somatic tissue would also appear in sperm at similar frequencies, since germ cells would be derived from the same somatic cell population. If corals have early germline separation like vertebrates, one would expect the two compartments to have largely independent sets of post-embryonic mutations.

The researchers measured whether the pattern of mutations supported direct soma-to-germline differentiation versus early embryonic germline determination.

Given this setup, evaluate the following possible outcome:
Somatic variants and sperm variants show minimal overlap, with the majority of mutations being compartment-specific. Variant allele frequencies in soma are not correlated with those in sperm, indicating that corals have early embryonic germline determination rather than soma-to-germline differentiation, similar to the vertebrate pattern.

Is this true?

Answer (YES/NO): NO